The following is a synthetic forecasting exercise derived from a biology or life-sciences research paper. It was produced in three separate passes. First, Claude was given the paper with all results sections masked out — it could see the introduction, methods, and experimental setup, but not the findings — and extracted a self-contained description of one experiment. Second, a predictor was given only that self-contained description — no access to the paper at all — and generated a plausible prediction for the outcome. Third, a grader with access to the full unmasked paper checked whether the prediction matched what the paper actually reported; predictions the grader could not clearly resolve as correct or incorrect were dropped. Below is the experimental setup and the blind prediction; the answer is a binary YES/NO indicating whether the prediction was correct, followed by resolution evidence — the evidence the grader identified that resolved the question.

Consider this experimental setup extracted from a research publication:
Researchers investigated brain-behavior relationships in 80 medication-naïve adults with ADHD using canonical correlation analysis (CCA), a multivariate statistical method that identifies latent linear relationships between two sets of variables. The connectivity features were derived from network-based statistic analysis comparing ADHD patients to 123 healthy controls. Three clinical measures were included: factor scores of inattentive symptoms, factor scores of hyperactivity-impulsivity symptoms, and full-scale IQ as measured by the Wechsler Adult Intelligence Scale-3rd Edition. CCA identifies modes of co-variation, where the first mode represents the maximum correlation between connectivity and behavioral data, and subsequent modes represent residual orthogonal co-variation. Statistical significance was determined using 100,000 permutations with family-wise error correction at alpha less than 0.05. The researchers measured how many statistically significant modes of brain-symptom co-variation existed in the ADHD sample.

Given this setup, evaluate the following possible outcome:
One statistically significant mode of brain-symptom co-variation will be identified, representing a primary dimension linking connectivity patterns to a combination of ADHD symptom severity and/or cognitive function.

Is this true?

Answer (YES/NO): YES